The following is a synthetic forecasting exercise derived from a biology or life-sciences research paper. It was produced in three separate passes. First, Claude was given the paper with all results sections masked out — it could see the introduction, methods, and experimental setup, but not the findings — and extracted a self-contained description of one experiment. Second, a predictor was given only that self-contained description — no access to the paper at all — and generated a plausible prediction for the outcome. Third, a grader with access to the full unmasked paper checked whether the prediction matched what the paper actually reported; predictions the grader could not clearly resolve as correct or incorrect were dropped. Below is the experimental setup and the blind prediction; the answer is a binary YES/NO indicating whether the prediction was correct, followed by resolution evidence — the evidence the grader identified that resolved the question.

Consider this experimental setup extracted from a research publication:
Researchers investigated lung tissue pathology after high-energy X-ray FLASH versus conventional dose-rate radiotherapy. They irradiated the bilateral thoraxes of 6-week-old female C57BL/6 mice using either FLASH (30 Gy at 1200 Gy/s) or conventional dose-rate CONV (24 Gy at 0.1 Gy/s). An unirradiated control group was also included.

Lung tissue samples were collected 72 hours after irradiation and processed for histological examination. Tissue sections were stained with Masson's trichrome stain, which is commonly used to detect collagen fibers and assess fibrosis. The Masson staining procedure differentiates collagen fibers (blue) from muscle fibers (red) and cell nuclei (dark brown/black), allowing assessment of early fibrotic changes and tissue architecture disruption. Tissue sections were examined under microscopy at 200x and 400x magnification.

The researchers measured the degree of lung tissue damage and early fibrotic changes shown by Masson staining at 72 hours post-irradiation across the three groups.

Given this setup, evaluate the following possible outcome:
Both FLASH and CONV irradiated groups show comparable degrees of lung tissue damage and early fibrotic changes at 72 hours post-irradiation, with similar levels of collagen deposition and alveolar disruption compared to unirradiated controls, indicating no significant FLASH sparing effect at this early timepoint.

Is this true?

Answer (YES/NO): NO